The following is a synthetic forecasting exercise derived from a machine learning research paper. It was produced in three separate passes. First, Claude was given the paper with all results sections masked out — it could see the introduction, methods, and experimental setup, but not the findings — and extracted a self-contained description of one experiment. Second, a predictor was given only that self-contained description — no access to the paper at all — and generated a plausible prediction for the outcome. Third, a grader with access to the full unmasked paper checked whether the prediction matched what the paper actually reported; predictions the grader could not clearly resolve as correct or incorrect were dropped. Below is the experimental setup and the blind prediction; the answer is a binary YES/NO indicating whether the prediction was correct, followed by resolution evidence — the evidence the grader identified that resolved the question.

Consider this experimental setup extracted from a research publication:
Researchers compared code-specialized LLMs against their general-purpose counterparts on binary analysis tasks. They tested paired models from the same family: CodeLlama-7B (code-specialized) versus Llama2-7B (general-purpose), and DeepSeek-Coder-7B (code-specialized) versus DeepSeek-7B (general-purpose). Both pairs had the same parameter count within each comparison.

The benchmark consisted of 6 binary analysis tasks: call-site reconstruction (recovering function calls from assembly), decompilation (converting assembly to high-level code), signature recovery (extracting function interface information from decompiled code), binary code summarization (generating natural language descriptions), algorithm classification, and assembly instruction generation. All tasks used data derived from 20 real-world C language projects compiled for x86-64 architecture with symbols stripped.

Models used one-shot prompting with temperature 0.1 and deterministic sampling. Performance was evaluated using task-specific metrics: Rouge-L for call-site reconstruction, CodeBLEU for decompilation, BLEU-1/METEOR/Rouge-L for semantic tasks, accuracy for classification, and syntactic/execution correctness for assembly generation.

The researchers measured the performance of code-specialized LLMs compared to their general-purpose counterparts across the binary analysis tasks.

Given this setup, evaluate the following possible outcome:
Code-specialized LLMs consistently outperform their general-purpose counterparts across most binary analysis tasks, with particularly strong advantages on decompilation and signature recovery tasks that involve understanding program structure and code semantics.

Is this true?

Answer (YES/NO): NO